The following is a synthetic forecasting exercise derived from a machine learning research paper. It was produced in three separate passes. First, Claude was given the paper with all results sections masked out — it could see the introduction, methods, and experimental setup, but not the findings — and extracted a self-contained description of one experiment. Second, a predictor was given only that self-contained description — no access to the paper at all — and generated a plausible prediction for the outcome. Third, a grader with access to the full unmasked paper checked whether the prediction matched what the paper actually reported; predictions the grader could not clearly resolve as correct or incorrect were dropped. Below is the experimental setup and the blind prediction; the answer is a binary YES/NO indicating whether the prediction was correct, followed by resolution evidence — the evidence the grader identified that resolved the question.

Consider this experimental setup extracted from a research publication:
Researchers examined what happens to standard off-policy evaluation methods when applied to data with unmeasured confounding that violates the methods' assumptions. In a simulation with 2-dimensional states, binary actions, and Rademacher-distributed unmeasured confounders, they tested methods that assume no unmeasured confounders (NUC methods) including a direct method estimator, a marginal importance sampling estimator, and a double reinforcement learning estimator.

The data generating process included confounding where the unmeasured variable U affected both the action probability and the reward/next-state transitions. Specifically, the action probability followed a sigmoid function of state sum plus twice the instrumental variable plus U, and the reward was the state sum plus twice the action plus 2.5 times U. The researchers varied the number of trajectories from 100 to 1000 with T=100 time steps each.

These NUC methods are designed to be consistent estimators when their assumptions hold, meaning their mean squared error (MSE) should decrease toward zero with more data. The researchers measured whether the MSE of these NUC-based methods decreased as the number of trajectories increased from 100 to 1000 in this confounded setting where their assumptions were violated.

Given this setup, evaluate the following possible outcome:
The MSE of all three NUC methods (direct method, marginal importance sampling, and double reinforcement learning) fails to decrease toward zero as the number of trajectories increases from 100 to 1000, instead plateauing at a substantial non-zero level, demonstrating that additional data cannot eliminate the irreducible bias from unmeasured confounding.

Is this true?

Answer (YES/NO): YES